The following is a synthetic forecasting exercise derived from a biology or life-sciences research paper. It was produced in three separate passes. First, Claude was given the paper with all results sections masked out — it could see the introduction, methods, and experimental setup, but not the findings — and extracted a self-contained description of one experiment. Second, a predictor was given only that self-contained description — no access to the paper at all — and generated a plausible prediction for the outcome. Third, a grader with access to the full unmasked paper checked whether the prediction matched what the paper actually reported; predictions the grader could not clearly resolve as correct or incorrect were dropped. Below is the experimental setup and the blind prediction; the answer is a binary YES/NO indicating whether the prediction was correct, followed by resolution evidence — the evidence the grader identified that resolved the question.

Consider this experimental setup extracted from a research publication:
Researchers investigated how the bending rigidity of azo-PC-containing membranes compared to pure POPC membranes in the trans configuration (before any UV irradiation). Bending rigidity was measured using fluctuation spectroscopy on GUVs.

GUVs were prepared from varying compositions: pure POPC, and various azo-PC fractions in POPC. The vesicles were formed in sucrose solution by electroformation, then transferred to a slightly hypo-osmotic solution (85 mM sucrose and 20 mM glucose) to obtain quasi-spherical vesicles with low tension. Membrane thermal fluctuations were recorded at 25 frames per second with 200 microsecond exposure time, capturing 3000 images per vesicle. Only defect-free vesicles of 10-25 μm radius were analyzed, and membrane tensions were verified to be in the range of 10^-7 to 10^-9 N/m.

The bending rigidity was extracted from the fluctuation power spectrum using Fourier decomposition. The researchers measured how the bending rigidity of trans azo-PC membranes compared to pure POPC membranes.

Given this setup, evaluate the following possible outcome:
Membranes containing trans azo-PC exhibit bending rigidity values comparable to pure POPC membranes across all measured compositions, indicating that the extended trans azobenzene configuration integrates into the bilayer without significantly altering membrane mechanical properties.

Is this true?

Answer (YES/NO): NO